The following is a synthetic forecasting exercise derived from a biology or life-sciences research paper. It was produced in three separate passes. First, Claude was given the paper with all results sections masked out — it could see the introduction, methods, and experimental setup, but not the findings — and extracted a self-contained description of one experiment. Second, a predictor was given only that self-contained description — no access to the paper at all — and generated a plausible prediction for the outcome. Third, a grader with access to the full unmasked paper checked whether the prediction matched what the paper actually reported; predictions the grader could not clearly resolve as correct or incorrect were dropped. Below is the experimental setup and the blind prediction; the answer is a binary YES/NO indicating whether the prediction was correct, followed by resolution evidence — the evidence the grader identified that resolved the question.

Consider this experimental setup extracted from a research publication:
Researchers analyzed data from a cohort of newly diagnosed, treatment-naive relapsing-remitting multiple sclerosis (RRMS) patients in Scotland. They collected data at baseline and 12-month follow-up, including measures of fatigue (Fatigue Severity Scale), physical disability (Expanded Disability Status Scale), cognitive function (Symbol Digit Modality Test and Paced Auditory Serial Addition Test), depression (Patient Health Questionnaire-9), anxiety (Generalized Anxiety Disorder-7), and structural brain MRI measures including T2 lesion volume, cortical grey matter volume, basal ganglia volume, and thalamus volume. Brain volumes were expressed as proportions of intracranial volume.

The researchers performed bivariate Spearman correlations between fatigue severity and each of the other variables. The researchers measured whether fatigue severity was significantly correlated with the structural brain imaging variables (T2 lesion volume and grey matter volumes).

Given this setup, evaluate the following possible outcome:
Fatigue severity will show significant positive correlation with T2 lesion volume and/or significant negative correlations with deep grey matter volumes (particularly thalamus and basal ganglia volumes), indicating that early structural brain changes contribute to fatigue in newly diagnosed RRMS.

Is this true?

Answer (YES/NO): NO